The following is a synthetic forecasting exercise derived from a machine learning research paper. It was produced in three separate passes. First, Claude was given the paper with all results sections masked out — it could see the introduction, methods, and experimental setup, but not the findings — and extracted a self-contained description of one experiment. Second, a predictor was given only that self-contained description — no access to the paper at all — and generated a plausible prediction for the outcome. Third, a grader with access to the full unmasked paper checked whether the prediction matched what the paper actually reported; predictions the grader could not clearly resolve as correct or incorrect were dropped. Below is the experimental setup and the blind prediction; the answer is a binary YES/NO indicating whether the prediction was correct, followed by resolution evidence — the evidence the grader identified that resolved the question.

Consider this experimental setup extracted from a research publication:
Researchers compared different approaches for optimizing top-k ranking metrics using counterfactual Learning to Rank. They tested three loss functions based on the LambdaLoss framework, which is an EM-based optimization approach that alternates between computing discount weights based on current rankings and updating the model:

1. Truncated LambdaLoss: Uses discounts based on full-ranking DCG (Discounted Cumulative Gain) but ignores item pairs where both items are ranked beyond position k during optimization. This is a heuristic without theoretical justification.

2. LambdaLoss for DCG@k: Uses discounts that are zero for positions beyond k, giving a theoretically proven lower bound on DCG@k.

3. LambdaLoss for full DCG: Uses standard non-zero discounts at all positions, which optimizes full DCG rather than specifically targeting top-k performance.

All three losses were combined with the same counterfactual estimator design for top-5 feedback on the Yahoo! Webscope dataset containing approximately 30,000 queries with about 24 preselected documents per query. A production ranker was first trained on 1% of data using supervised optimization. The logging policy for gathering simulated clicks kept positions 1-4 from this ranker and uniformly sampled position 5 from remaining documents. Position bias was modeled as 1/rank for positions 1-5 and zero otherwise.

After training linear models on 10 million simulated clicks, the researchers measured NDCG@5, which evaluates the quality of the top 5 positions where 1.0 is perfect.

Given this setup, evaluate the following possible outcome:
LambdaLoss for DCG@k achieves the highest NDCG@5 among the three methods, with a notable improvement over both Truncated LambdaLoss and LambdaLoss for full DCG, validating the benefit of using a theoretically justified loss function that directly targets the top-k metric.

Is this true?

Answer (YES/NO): NO